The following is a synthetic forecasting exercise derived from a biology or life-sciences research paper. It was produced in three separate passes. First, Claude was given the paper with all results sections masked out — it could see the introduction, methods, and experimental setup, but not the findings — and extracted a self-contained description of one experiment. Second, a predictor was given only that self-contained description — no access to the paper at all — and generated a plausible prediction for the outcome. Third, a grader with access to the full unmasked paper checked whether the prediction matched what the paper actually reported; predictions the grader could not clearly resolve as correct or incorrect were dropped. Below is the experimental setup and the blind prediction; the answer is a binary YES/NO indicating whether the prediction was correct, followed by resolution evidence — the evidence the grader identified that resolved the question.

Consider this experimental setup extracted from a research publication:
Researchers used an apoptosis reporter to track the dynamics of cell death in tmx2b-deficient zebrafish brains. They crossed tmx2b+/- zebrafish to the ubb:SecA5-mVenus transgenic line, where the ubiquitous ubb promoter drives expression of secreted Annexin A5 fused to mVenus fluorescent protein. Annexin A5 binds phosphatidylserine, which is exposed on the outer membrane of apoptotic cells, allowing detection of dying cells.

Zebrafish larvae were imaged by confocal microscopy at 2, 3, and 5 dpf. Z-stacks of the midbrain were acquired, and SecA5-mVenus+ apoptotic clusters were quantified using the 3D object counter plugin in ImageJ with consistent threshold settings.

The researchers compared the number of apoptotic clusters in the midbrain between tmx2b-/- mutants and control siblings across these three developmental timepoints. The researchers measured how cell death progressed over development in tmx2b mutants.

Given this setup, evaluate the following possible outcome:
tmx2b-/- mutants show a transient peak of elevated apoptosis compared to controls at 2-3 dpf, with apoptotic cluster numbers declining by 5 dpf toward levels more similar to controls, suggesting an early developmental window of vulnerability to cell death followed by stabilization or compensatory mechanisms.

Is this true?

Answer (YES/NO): NO